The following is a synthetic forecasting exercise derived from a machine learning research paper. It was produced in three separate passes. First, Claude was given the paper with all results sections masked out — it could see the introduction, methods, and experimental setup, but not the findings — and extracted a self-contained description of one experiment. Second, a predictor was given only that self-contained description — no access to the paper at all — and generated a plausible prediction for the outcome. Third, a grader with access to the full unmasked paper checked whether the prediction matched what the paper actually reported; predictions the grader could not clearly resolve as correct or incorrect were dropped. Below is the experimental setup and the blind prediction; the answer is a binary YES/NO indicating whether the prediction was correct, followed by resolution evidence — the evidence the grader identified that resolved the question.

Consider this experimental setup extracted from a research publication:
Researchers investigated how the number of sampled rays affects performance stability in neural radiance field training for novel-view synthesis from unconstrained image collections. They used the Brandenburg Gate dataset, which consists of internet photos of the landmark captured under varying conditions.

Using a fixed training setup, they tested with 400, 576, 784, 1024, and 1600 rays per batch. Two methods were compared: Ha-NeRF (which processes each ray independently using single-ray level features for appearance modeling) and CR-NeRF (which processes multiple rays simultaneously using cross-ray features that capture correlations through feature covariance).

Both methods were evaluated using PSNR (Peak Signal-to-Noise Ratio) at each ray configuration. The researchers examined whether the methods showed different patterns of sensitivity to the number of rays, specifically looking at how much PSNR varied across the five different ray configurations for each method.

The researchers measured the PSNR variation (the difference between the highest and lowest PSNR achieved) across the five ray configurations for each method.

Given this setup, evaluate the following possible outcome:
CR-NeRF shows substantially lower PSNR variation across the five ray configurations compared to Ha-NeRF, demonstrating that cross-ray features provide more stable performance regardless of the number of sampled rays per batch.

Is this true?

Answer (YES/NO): YES